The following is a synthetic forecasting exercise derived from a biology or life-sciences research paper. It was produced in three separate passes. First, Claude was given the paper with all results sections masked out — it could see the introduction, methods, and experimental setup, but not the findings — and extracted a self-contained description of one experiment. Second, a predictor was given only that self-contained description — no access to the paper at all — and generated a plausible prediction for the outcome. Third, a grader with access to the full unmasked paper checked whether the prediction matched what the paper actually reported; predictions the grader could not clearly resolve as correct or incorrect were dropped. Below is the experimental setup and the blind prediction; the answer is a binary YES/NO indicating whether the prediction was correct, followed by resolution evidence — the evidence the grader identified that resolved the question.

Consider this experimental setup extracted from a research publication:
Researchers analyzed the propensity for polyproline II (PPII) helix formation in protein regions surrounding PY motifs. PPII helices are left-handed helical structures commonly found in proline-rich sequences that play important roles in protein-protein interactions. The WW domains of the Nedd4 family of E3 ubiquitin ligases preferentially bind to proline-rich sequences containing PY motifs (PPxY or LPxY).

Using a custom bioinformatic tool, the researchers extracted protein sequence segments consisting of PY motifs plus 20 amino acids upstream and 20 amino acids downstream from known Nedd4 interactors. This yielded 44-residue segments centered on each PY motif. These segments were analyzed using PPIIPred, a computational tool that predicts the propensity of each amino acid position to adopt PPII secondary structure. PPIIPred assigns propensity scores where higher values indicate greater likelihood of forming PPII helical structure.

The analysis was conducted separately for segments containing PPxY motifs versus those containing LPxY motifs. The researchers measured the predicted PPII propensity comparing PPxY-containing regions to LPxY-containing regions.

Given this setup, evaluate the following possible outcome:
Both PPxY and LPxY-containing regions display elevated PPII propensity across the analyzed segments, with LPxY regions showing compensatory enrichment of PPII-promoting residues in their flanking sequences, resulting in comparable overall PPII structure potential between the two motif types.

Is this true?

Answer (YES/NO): NO